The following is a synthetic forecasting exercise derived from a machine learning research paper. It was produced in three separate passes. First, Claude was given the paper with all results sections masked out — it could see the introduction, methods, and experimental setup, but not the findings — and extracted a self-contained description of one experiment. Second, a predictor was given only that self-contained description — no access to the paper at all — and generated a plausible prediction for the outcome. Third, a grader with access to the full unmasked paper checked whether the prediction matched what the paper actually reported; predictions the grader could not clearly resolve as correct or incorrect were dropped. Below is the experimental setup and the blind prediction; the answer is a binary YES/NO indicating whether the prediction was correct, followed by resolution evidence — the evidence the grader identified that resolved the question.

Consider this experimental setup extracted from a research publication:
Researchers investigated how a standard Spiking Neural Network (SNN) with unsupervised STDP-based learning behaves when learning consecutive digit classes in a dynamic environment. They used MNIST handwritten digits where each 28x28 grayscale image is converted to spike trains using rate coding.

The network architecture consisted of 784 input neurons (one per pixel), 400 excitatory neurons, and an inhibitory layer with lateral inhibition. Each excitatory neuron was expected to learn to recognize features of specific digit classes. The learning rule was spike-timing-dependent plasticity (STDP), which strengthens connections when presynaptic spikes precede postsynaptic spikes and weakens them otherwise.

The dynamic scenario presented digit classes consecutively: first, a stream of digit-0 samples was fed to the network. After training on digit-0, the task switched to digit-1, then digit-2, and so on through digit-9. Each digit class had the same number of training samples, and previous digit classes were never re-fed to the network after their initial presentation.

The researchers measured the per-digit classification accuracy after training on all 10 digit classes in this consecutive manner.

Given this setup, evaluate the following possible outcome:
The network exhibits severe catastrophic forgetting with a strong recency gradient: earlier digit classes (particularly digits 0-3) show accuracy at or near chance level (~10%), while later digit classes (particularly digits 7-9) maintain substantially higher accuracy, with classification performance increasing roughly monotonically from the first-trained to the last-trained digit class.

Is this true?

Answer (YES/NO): NO